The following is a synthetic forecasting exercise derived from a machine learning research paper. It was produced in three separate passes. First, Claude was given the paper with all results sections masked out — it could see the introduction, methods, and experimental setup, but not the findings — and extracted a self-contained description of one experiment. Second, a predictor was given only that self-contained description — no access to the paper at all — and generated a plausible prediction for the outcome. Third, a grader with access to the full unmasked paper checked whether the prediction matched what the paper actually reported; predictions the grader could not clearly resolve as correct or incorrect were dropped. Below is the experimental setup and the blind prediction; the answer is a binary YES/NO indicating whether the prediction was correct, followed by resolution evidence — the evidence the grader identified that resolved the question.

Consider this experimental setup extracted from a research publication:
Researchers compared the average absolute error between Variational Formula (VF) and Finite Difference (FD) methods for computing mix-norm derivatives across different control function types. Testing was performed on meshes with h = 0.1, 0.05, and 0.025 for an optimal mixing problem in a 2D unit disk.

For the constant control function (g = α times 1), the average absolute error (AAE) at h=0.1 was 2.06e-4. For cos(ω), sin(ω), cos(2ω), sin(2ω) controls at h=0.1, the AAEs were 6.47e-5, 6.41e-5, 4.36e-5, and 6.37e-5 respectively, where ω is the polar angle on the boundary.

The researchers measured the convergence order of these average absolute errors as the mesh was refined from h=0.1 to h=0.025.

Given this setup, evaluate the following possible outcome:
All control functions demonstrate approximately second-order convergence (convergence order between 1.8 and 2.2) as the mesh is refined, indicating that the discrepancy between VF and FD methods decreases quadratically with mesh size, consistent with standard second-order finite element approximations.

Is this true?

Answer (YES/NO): NO